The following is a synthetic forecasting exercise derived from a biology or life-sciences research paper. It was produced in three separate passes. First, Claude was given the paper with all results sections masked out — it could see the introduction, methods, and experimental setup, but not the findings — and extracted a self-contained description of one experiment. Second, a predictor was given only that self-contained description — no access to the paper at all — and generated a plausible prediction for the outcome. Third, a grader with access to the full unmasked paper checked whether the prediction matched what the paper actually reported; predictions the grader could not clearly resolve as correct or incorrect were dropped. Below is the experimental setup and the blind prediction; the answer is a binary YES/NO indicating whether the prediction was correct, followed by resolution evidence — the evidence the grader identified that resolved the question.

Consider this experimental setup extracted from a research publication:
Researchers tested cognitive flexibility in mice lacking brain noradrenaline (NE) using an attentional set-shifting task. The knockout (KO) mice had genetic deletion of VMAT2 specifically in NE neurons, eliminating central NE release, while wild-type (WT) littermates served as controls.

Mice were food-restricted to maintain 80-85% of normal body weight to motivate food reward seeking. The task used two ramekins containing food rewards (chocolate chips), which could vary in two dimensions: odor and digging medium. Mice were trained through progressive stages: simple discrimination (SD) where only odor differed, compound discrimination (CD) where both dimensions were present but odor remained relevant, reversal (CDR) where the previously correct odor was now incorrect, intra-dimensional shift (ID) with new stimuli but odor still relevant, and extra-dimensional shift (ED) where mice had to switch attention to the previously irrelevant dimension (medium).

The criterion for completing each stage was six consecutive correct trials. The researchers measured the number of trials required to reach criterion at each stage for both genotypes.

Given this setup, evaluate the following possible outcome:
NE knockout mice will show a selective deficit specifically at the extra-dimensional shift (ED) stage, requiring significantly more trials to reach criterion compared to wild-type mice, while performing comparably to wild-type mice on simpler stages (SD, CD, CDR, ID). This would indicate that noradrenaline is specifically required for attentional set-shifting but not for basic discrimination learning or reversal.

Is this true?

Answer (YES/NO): NO